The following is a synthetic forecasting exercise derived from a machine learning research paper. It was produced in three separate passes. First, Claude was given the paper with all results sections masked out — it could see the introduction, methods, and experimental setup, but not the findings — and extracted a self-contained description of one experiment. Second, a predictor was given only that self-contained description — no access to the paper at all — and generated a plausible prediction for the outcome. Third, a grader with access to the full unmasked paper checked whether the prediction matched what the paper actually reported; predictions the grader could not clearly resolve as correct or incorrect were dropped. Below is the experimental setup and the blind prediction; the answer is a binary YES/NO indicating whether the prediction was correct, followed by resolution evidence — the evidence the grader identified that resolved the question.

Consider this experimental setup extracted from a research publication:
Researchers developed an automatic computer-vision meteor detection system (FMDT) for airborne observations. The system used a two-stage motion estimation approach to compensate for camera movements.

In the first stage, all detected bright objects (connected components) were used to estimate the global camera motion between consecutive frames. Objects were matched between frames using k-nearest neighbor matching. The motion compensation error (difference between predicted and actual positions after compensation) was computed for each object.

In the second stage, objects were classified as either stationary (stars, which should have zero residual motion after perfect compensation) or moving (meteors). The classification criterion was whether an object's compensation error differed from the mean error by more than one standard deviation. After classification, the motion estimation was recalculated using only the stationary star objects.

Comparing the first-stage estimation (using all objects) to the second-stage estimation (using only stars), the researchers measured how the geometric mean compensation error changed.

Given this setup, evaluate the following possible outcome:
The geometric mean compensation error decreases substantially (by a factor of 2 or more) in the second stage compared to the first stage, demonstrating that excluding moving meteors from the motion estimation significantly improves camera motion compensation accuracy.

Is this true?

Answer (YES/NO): YES